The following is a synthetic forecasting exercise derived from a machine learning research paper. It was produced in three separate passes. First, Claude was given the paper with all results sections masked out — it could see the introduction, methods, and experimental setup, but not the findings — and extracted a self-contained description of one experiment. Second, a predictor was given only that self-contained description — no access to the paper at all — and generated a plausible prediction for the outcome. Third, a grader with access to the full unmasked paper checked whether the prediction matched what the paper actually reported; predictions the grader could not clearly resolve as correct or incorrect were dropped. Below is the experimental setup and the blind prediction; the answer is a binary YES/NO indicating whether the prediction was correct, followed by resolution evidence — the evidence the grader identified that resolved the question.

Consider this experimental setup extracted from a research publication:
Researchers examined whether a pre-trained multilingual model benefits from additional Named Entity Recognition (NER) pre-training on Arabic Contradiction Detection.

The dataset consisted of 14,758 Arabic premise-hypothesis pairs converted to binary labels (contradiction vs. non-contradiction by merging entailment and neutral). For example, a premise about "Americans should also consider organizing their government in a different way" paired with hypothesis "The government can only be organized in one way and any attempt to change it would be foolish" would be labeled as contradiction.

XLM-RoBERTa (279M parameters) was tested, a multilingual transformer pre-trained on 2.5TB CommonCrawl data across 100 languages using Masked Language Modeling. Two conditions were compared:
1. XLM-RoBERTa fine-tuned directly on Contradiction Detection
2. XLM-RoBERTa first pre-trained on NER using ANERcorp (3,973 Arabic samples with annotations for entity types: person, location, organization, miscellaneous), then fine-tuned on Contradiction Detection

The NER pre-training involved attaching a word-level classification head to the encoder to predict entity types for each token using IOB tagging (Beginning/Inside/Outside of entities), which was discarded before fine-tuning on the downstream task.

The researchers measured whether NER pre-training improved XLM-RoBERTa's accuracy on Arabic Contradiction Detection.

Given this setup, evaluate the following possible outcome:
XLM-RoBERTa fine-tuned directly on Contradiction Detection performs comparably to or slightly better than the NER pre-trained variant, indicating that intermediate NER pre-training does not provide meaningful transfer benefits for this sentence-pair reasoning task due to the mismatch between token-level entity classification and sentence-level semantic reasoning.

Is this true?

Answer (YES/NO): YES